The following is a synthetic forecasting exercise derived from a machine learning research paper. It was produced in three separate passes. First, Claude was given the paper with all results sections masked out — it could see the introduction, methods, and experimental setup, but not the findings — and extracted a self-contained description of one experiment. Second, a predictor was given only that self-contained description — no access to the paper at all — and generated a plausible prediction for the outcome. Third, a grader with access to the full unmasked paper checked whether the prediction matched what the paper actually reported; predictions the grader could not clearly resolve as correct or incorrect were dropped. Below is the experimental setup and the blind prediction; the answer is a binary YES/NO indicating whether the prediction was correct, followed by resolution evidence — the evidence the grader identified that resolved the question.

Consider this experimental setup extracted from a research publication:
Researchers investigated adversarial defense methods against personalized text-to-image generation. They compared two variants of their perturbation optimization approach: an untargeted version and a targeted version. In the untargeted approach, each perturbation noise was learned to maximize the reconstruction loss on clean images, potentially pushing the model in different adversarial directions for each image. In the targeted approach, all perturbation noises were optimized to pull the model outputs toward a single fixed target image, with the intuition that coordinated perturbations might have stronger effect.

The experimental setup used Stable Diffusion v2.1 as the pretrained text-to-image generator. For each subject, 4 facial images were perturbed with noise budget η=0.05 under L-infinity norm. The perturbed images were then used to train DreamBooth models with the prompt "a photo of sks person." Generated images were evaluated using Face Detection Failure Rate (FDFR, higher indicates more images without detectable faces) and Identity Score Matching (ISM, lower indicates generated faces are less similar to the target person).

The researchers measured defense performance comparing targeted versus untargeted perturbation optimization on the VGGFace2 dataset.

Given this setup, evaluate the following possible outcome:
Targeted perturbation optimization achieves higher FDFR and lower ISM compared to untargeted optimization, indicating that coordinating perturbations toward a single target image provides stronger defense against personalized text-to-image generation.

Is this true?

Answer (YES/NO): NO